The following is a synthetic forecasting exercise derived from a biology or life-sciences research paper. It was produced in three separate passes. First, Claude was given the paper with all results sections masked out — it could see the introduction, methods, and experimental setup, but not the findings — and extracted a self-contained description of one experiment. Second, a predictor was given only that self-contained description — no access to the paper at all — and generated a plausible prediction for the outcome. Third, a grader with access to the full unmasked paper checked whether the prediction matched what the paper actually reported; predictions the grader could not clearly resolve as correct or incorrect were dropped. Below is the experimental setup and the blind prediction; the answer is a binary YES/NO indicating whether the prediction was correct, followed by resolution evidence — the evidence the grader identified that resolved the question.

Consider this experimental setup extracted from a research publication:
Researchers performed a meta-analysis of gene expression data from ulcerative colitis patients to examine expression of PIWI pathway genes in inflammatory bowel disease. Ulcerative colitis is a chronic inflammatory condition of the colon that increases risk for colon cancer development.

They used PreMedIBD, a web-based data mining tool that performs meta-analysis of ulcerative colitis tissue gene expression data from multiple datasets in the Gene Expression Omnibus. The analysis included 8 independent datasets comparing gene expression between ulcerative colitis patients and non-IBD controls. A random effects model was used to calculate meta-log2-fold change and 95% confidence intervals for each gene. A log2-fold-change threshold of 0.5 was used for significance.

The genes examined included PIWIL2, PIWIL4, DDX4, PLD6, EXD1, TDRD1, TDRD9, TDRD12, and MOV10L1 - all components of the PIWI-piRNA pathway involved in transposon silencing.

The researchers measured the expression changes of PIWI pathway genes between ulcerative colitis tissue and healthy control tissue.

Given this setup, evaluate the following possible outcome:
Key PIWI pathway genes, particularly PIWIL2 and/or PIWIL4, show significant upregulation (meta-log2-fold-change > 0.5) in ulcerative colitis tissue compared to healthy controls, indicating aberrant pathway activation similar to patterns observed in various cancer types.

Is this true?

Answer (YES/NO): NO